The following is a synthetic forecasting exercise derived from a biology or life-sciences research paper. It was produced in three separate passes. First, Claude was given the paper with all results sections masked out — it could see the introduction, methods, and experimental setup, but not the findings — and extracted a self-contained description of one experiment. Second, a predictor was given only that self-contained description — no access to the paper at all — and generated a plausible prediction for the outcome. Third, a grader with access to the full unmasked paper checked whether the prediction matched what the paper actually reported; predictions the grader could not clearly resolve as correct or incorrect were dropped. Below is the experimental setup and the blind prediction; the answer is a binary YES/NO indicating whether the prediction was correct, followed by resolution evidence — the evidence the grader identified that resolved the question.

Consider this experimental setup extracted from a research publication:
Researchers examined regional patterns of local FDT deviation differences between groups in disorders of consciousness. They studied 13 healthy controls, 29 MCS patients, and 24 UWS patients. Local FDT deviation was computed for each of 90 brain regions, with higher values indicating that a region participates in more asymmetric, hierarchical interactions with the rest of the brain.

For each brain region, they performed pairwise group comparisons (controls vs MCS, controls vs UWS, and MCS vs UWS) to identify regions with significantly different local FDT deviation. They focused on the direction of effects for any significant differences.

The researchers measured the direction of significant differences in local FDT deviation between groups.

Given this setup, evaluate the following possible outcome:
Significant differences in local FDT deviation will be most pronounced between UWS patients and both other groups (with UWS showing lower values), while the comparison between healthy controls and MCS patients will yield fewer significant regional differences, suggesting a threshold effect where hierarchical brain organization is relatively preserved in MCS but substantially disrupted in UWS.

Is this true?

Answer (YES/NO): NO